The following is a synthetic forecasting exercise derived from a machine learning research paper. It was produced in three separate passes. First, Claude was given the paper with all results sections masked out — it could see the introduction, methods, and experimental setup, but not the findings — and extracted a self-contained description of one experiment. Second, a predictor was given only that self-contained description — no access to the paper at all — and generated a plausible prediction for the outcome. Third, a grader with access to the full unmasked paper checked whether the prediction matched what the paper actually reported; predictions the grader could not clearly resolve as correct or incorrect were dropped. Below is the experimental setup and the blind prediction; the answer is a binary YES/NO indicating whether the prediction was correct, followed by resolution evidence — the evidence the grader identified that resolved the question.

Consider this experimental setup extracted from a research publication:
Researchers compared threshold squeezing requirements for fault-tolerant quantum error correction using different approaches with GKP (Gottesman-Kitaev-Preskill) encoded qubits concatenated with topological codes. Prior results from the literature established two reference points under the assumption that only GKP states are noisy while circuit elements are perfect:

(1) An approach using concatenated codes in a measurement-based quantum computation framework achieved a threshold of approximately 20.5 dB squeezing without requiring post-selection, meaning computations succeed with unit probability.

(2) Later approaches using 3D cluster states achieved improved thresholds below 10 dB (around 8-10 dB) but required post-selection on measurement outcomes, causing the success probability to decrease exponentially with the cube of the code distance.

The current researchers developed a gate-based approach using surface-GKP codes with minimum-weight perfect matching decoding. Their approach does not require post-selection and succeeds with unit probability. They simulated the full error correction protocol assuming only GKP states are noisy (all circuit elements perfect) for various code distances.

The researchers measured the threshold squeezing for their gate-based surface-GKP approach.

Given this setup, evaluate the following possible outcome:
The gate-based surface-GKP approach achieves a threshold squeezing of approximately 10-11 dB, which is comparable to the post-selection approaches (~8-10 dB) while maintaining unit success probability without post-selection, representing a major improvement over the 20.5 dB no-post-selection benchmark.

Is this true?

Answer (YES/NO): NO